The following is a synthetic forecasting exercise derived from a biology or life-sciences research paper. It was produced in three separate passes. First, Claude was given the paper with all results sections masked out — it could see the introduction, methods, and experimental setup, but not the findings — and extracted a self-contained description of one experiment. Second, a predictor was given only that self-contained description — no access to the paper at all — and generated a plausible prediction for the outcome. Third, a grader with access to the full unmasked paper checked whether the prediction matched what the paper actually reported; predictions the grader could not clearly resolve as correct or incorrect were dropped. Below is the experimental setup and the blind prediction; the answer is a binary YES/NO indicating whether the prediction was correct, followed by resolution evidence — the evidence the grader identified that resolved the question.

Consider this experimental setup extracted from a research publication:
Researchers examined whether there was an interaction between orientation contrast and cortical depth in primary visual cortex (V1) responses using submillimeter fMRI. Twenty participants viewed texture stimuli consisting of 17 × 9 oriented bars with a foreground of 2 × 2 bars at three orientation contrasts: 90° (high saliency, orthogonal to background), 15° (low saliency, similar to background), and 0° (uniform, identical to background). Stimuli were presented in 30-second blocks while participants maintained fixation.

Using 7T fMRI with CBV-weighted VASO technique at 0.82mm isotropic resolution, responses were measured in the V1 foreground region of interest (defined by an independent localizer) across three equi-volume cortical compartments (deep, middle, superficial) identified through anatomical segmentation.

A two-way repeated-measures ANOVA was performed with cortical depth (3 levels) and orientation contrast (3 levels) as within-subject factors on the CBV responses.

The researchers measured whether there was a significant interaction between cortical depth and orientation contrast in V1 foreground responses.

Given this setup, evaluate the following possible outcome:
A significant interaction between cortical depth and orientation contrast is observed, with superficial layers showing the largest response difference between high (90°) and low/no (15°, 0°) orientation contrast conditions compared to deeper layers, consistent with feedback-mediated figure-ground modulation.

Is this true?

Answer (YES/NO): NO